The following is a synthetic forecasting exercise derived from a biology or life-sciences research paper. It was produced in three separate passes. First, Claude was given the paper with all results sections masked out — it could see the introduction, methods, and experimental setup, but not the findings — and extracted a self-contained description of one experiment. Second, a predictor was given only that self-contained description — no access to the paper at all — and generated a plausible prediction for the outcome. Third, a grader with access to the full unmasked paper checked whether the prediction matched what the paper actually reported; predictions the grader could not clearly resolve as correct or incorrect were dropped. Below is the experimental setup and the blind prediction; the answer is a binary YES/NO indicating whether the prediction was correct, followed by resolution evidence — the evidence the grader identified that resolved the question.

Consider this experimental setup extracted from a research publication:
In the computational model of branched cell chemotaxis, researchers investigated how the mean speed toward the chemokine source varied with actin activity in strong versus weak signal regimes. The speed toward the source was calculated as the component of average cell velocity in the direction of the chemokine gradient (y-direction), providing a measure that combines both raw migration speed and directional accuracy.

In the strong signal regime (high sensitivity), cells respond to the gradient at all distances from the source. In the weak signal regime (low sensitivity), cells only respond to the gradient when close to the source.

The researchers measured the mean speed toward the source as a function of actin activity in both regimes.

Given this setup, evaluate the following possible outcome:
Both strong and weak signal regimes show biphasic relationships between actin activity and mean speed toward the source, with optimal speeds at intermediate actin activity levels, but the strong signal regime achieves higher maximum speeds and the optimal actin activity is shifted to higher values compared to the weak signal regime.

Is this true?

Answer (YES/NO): NO